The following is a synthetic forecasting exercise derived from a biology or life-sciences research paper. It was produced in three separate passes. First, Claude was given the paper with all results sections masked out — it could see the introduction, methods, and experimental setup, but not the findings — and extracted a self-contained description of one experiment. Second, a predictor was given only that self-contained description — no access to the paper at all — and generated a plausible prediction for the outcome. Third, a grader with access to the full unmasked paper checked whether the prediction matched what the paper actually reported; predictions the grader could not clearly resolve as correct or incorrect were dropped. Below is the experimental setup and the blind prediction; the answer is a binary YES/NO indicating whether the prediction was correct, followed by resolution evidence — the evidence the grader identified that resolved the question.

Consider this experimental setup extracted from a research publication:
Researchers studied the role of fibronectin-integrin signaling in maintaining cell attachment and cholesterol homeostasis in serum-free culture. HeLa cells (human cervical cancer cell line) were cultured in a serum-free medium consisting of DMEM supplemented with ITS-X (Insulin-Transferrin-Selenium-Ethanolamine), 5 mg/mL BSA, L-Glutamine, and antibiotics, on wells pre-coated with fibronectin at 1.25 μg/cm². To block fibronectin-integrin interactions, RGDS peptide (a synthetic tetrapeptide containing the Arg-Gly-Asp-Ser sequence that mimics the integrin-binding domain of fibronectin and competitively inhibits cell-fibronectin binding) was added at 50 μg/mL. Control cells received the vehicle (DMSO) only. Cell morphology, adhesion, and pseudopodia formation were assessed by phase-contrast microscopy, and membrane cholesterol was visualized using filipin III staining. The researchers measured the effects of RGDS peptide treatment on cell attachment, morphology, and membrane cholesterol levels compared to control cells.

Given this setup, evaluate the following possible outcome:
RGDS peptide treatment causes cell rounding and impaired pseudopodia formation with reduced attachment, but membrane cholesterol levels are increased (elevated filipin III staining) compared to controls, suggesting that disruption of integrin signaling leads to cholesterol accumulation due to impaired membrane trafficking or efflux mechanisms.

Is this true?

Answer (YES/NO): NO